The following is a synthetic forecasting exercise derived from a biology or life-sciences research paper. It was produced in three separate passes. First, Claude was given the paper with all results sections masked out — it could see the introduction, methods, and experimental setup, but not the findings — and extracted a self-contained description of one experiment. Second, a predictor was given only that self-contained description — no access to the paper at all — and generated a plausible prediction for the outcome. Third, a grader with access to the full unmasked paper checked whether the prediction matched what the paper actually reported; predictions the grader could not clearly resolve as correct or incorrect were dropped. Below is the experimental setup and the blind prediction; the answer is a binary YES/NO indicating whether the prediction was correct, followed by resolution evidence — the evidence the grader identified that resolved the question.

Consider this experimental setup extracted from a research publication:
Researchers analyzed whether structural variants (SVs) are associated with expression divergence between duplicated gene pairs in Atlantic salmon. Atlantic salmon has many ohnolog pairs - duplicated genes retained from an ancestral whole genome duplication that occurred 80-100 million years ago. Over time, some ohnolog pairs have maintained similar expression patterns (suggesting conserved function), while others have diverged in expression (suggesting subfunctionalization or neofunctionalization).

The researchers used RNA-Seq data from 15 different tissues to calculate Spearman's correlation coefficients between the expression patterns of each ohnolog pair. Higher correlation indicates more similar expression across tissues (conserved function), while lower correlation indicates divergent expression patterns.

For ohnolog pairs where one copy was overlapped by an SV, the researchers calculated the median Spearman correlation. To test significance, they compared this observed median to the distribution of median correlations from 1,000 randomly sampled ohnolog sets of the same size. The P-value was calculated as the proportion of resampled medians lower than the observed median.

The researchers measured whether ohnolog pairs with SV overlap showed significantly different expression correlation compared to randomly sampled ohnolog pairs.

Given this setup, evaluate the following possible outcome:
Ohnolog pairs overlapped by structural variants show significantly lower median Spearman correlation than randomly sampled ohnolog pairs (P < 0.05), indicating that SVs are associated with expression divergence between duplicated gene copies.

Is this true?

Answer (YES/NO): YES